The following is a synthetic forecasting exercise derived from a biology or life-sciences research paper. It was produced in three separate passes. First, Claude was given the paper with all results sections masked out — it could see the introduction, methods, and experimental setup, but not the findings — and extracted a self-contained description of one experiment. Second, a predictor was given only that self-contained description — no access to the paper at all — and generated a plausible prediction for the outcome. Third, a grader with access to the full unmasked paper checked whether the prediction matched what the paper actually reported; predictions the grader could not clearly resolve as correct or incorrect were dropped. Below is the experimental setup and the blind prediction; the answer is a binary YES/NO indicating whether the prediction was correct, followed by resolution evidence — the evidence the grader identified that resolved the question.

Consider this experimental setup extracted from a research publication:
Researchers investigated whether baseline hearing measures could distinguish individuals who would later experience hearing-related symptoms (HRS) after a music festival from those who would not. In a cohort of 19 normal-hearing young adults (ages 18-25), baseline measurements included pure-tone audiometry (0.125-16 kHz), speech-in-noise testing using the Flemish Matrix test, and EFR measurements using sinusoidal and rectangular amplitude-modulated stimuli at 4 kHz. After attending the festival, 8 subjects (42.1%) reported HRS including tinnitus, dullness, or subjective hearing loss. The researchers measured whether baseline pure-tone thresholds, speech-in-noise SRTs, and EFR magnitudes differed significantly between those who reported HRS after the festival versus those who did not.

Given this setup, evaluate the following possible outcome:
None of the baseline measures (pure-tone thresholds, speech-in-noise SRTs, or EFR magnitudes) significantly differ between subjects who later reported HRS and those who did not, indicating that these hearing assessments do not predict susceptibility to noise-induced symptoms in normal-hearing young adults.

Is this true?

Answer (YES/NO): YES